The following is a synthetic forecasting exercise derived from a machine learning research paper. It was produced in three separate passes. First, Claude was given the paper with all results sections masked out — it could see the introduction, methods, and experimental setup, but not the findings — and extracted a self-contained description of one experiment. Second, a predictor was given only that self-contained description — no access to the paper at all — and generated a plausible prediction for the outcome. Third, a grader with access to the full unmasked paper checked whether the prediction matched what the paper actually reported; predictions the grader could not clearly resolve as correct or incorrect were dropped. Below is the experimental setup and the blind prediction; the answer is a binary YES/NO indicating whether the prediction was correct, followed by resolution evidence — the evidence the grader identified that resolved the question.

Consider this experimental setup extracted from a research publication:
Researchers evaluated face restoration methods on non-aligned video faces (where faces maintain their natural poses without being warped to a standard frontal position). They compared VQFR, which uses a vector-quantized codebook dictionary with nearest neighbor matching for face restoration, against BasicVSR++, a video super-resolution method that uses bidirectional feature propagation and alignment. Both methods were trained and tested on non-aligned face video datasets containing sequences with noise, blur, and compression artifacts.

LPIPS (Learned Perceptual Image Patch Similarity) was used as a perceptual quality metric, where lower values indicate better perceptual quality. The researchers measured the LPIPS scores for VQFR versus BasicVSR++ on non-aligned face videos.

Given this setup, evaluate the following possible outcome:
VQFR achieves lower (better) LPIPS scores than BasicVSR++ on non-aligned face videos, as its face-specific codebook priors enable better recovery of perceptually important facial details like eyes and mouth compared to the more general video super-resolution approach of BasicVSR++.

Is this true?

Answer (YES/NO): YES